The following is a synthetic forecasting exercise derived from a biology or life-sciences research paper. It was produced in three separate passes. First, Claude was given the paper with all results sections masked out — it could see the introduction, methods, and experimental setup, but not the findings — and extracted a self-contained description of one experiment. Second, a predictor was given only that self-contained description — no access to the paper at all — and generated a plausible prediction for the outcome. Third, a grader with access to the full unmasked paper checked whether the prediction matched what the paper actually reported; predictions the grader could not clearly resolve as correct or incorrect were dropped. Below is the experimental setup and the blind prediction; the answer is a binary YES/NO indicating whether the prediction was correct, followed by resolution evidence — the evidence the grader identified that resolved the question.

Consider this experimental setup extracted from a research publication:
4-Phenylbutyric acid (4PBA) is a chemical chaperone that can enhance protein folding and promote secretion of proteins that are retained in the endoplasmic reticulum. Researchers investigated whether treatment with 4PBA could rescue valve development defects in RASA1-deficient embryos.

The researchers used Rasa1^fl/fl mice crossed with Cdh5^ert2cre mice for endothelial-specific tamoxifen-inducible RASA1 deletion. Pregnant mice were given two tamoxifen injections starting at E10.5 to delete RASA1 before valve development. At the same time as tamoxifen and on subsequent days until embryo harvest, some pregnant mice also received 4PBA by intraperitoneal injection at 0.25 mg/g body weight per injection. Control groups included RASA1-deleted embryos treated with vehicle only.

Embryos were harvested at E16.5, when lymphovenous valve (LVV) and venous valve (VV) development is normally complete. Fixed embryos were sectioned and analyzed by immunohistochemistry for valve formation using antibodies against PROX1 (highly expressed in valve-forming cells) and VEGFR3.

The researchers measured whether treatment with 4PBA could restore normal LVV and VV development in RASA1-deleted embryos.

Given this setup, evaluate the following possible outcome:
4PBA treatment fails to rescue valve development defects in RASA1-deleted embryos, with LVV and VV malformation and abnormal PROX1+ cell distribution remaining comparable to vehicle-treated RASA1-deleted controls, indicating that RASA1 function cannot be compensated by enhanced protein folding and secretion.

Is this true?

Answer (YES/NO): NO